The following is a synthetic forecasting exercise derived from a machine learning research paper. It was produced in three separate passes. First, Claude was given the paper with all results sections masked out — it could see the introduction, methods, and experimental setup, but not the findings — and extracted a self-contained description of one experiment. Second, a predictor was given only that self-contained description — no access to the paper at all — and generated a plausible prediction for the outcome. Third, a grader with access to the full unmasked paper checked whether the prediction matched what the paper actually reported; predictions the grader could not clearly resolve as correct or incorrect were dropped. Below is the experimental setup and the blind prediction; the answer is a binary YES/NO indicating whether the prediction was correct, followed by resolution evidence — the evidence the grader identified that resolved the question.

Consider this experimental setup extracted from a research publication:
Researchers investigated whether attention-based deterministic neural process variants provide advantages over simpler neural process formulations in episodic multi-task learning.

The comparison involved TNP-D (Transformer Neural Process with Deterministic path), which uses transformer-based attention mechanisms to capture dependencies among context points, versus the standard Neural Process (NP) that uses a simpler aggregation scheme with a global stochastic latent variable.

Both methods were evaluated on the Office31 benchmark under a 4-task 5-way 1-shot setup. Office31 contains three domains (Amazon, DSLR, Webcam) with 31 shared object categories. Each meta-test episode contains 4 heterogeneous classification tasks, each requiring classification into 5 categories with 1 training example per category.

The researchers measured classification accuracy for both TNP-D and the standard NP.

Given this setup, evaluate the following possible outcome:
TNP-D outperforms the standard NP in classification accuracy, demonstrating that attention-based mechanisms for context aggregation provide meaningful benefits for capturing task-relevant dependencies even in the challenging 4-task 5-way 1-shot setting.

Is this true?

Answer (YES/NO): YES